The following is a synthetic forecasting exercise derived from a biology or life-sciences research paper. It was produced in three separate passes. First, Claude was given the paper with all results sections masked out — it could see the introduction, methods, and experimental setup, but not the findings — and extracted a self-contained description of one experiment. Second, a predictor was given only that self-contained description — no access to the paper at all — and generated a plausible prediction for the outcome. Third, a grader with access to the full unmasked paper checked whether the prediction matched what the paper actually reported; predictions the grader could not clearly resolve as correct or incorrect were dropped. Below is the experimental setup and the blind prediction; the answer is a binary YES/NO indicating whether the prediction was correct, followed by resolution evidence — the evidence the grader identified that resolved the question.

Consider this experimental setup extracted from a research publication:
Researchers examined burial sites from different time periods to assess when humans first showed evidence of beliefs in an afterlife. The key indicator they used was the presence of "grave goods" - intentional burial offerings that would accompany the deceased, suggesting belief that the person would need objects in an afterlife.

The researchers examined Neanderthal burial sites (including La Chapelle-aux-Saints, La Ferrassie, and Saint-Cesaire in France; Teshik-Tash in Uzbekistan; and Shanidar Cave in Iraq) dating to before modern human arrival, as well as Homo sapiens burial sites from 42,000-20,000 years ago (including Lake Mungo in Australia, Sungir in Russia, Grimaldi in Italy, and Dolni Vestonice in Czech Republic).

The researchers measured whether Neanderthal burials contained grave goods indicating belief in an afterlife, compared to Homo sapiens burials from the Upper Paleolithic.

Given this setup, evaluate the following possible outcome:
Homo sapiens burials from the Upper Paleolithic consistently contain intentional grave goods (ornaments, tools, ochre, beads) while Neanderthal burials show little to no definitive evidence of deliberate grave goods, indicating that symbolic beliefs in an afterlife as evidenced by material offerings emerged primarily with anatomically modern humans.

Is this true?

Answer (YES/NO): YES